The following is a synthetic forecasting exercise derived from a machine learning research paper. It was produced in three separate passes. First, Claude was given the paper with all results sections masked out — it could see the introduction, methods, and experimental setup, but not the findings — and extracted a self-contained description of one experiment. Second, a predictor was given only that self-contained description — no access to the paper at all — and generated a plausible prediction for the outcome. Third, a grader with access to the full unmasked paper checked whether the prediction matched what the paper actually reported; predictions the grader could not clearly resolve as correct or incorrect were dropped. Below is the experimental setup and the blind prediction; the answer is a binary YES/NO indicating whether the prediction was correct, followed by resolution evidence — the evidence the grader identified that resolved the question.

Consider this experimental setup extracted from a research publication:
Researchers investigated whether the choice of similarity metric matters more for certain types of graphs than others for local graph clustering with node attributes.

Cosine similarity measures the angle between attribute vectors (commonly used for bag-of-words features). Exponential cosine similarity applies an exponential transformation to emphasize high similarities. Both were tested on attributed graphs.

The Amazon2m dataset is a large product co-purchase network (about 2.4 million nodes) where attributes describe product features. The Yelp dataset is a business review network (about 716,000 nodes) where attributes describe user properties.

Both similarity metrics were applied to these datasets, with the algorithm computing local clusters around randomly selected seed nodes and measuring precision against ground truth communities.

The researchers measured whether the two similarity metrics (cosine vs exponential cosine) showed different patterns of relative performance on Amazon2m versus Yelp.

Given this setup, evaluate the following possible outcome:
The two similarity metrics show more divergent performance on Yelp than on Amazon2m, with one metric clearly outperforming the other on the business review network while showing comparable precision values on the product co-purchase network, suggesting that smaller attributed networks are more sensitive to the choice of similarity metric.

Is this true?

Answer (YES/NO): NO